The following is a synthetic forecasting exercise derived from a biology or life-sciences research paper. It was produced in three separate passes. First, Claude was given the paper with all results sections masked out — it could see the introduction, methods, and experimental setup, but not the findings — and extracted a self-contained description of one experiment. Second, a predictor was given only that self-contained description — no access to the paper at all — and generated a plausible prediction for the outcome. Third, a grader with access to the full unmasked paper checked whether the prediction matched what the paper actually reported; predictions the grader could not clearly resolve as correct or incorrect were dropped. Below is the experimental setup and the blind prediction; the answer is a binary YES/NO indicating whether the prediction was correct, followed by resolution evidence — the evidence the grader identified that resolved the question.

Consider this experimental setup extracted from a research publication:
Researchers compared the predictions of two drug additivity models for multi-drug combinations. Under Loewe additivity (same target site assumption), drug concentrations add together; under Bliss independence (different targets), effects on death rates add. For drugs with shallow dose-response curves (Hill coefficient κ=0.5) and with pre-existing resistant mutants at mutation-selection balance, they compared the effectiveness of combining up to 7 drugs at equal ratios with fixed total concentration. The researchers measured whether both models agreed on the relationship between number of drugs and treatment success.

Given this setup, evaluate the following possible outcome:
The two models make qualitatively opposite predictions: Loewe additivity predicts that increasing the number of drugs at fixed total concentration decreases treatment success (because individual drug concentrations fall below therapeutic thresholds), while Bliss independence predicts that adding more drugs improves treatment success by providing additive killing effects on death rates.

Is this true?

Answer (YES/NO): NO